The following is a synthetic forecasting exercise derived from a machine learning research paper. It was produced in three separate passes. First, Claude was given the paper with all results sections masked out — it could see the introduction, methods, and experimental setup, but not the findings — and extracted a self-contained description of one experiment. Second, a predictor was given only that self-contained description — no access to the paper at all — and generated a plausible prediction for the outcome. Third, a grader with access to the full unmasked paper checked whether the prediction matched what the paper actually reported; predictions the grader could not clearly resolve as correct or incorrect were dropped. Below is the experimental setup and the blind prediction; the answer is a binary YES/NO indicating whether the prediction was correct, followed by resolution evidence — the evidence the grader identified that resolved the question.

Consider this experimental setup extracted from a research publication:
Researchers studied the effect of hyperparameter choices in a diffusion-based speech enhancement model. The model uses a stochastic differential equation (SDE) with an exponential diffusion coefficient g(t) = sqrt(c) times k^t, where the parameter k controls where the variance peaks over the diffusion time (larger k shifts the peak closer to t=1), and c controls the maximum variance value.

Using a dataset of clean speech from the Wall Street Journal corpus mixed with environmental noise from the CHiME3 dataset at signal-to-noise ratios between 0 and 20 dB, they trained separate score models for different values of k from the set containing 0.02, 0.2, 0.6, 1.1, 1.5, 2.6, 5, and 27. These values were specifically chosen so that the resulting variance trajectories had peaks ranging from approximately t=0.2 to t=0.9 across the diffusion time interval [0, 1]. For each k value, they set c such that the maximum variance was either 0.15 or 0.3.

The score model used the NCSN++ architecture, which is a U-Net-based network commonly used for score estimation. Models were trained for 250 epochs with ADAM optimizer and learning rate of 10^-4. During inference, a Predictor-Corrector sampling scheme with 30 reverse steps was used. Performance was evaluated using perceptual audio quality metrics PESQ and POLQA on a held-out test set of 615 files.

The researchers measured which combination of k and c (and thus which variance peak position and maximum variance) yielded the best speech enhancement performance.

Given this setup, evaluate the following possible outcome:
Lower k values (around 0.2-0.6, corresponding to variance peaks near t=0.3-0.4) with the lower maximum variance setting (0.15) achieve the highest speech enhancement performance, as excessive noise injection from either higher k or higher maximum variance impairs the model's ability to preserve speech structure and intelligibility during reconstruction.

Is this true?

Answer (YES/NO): NO